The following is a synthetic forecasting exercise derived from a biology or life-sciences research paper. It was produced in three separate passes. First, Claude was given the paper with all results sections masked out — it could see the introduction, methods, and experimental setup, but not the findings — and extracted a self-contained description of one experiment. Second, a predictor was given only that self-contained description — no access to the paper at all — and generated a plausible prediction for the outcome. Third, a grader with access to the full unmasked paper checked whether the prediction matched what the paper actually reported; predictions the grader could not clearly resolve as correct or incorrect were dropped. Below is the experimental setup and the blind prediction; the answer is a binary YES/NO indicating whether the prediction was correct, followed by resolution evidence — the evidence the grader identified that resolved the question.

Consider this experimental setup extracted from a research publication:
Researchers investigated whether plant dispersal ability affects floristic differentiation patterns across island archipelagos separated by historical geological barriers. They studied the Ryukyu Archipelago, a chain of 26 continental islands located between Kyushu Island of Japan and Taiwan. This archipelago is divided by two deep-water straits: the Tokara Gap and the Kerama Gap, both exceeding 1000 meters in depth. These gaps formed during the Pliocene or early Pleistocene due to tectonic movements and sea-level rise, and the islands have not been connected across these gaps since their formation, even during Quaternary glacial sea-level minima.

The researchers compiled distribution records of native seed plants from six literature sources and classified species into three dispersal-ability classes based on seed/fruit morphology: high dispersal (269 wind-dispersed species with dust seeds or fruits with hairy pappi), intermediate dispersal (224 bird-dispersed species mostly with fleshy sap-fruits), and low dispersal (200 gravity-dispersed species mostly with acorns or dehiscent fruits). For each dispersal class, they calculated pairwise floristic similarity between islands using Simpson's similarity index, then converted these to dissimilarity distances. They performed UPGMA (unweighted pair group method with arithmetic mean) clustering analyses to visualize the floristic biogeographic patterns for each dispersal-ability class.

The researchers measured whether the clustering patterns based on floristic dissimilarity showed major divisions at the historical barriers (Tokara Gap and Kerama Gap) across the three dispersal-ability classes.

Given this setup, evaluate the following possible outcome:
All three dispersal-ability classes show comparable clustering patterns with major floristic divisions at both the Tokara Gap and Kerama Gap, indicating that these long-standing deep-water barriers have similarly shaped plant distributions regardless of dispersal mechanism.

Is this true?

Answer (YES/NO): YES